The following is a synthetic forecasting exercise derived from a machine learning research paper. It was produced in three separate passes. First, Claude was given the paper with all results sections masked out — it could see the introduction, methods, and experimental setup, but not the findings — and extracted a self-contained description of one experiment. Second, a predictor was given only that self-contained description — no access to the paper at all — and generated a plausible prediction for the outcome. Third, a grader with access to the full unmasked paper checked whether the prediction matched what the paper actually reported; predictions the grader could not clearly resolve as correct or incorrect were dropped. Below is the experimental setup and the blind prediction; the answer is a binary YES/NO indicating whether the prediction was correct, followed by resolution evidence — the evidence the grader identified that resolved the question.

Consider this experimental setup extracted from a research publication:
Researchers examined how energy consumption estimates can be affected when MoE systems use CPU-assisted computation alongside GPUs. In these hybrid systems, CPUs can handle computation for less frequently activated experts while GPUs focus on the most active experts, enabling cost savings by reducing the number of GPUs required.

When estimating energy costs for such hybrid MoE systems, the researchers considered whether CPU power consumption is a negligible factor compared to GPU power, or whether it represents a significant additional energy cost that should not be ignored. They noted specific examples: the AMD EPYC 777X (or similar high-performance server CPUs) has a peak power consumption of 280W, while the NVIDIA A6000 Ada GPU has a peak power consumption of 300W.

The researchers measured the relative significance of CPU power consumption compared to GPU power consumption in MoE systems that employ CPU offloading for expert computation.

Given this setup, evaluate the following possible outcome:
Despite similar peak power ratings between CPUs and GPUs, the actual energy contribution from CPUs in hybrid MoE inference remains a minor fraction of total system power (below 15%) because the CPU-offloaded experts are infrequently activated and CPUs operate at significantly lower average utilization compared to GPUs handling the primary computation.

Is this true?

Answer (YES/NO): NO